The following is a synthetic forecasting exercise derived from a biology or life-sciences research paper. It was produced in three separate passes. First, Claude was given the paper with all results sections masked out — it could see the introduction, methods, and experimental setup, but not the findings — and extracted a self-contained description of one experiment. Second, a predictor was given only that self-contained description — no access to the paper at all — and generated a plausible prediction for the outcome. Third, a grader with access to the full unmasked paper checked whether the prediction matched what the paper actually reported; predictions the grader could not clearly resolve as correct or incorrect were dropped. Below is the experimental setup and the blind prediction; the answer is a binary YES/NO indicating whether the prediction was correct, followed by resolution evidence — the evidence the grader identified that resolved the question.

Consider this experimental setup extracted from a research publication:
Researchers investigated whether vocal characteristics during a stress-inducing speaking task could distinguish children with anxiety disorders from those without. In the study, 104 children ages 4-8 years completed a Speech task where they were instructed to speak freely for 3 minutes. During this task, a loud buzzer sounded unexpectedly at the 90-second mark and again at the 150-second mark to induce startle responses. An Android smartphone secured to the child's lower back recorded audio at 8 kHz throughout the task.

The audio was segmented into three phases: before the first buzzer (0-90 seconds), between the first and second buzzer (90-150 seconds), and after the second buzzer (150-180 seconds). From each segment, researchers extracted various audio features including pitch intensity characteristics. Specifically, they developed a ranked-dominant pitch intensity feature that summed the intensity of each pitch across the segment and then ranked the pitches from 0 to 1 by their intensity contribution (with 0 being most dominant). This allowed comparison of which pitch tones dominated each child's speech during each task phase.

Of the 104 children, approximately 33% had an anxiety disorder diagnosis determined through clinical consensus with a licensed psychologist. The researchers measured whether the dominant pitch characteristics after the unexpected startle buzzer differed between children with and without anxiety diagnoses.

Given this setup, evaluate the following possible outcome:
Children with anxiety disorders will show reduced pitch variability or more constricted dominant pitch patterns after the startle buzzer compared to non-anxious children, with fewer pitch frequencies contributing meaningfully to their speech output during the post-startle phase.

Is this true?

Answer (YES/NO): NO